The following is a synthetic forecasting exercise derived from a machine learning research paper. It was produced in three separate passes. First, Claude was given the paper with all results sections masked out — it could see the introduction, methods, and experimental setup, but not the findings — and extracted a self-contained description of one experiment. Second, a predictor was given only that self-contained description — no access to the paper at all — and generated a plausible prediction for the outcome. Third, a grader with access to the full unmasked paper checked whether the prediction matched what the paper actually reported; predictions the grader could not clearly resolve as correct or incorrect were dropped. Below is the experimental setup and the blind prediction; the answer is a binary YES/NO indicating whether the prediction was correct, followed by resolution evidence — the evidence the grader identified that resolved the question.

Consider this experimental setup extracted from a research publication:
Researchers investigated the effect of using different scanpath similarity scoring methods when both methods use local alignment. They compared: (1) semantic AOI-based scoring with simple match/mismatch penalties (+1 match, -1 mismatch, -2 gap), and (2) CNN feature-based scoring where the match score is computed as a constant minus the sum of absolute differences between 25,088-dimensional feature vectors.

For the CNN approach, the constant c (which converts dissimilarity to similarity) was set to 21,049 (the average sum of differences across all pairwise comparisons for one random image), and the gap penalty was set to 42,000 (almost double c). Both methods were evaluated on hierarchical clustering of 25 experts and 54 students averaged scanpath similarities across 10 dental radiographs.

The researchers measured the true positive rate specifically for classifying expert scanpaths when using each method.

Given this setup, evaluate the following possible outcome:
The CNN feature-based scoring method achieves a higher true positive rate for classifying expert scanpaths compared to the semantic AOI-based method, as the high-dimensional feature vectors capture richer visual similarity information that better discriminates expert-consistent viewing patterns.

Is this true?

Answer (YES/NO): NO